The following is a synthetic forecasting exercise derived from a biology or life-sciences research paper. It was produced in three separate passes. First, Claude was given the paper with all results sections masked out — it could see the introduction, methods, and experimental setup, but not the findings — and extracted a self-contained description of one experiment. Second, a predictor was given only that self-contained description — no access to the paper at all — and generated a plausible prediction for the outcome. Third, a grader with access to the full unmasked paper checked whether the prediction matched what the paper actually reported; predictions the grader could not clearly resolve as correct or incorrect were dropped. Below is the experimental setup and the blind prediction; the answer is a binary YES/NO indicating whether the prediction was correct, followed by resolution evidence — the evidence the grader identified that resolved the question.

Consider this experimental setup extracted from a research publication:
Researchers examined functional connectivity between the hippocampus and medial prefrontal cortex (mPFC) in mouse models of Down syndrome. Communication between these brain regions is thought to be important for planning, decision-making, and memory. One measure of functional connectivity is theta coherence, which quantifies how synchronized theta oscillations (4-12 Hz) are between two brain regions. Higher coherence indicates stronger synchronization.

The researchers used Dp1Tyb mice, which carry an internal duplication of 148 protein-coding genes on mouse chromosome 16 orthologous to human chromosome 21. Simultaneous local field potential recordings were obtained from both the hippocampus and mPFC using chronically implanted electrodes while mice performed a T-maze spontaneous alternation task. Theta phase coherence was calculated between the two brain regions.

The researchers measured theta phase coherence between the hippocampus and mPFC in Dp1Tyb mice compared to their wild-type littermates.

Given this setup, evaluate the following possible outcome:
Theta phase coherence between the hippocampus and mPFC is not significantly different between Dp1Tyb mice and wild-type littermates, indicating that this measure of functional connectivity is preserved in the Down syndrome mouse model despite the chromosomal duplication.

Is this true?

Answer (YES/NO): NO